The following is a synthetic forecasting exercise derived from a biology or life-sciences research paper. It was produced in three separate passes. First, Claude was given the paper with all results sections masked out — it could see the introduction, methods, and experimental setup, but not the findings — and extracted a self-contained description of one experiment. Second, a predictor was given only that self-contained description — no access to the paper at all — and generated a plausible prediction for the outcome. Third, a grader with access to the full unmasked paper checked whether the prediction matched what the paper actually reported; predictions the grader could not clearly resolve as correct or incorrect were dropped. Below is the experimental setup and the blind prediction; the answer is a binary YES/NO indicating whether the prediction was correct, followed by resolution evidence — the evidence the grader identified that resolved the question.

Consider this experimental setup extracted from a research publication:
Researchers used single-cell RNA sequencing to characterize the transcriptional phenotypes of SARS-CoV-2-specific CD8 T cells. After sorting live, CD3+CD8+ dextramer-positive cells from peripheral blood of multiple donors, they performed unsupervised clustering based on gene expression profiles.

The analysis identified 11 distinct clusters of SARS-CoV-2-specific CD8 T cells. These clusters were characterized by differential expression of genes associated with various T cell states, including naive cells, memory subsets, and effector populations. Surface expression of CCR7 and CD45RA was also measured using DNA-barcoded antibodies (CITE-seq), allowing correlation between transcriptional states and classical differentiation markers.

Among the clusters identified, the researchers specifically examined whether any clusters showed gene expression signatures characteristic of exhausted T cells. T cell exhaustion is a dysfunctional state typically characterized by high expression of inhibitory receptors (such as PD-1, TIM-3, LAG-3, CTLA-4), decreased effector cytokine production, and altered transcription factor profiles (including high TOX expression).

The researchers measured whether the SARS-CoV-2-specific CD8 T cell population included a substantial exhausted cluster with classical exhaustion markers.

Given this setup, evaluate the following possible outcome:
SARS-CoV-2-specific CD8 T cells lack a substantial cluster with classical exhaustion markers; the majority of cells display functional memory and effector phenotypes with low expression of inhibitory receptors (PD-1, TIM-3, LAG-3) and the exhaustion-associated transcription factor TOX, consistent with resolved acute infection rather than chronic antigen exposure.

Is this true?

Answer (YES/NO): NO